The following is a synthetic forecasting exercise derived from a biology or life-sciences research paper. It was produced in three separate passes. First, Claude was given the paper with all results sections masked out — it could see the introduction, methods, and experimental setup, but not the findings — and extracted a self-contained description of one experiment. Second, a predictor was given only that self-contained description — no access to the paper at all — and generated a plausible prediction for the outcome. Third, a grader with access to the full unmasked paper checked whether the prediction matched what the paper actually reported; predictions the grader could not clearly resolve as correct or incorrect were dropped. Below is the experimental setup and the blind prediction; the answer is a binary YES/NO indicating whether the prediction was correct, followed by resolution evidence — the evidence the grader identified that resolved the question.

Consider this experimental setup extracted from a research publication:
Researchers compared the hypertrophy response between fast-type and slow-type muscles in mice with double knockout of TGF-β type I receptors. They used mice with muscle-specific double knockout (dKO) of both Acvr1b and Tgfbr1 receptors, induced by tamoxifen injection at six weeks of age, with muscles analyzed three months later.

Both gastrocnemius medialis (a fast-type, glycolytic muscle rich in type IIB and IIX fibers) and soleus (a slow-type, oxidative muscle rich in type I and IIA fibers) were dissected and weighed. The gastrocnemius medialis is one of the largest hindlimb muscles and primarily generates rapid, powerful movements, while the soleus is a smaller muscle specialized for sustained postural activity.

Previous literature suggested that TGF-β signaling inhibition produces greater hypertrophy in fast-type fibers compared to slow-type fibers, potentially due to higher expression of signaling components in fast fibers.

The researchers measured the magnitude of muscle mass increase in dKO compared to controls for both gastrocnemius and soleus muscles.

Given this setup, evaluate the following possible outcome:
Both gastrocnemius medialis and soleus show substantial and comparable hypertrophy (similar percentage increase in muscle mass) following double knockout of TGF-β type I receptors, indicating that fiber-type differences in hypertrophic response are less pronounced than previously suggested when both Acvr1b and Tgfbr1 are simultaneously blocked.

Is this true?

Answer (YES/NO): NO